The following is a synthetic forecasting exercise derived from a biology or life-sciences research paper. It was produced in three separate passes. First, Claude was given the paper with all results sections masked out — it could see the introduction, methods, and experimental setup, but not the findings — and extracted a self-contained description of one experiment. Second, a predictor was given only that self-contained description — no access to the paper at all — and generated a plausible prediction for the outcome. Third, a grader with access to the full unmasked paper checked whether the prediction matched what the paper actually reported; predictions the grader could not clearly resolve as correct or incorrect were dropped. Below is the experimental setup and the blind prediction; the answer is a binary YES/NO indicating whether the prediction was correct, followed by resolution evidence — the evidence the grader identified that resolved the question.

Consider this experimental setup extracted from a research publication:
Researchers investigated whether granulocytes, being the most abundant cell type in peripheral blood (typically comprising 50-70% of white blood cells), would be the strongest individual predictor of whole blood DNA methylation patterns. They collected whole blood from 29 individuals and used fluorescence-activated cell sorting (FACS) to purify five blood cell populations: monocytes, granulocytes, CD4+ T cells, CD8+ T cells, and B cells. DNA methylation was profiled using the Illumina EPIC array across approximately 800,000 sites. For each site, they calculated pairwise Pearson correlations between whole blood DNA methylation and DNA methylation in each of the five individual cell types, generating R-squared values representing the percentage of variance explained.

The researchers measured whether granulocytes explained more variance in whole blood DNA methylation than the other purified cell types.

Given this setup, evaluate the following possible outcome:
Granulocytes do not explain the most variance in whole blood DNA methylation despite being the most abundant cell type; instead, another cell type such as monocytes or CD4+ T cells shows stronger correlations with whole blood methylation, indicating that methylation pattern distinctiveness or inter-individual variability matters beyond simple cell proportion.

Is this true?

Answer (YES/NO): NO